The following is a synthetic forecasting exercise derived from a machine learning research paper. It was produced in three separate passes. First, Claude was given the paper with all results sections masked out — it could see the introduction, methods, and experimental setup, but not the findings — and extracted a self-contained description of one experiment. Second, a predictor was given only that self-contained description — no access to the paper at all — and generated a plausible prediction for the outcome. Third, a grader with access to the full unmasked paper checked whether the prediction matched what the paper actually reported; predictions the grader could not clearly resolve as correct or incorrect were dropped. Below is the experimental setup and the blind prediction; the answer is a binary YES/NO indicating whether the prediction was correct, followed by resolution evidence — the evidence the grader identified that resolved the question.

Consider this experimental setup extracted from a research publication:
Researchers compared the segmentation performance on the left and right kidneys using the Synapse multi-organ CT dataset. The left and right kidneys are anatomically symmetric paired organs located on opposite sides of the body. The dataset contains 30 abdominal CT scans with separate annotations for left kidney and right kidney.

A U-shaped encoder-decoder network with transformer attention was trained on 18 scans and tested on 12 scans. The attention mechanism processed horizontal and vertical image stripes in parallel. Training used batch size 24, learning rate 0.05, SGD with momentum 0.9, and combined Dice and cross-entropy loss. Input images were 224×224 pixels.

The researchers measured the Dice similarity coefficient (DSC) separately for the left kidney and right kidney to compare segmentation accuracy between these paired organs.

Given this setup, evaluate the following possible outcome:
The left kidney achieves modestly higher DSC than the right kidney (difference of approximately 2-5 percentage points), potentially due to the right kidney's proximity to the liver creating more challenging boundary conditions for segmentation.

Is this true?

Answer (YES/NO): YES